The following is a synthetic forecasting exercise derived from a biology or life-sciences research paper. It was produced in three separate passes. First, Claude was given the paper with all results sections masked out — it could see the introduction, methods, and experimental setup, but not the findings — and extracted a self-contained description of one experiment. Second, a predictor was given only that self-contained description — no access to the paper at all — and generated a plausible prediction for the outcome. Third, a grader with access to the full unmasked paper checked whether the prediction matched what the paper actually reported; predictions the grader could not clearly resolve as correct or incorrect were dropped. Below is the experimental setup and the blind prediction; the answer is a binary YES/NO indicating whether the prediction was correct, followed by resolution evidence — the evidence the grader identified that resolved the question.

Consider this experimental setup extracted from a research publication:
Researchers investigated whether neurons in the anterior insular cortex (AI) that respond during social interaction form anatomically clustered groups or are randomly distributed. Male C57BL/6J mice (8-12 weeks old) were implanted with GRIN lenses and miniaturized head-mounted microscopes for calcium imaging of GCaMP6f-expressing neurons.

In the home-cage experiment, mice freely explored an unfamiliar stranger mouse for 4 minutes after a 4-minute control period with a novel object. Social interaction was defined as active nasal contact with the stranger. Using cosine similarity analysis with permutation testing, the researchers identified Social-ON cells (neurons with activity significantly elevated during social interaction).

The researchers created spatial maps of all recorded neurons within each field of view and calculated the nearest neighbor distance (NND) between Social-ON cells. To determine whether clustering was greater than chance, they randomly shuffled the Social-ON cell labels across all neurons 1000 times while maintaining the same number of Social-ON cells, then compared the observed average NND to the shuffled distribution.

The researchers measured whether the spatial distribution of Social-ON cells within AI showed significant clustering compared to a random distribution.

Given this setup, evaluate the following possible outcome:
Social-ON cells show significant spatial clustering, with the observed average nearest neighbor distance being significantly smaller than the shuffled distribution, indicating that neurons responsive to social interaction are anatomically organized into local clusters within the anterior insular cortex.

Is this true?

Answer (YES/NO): NO